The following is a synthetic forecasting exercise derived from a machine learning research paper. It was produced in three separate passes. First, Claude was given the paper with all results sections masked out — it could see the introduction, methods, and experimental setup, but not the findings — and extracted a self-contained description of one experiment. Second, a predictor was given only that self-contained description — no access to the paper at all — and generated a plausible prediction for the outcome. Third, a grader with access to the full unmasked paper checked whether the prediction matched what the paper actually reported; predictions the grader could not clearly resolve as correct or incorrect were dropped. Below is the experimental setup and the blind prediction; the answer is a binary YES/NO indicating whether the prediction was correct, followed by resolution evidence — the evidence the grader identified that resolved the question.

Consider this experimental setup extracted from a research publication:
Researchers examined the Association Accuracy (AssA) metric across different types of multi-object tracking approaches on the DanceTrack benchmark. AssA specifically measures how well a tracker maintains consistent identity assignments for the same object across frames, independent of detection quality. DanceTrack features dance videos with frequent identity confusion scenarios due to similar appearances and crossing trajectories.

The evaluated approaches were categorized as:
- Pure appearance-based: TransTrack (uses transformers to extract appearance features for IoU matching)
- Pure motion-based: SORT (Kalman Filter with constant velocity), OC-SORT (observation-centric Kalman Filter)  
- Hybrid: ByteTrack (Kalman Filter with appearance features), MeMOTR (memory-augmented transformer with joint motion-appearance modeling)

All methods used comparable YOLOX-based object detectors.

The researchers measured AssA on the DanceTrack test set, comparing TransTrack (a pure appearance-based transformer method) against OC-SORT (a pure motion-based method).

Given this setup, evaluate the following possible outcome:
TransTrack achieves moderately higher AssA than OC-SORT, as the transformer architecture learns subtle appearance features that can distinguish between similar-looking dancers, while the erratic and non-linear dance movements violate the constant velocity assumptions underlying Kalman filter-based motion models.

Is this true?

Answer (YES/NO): NO